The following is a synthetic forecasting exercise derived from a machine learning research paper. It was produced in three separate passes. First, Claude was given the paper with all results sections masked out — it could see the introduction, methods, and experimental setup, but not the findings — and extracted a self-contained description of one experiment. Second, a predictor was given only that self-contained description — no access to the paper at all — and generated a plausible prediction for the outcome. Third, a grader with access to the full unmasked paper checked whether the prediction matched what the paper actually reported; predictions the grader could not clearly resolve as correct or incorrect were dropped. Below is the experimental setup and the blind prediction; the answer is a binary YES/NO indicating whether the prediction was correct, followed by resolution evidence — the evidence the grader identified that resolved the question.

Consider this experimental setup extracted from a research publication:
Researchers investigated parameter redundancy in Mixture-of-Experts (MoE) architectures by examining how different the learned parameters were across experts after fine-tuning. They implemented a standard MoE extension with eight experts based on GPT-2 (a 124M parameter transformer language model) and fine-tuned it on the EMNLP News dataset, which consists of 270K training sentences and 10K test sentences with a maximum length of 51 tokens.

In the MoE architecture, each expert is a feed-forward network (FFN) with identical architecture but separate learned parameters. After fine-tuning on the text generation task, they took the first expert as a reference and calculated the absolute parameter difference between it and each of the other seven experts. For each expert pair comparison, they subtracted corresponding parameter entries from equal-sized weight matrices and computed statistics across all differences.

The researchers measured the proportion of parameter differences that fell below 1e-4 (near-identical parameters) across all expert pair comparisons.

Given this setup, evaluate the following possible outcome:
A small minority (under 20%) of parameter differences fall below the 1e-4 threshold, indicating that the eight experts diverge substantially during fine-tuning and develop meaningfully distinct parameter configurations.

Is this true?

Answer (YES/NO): NO